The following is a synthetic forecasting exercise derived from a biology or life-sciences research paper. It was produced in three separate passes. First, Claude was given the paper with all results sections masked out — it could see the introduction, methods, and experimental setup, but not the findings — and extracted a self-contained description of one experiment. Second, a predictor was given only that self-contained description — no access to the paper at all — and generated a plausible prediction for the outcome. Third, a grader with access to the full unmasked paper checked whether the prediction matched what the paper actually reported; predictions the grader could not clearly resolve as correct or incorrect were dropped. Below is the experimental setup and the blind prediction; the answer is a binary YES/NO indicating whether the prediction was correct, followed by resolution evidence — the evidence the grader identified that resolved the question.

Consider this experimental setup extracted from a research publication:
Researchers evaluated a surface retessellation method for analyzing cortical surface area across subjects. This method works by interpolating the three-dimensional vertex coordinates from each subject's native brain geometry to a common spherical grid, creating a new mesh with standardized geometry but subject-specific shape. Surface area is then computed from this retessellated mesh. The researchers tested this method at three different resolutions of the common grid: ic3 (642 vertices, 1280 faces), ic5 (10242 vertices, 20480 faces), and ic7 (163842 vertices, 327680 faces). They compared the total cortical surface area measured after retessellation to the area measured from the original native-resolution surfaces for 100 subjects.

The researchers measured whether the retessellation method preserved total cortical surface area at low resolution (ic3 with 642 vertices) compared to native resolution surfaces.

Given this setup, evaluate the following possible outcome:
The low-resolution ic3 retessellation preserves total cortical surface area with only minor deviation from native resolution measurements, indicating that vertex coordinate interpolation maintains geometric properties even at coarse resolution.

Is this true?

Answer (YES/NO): NO